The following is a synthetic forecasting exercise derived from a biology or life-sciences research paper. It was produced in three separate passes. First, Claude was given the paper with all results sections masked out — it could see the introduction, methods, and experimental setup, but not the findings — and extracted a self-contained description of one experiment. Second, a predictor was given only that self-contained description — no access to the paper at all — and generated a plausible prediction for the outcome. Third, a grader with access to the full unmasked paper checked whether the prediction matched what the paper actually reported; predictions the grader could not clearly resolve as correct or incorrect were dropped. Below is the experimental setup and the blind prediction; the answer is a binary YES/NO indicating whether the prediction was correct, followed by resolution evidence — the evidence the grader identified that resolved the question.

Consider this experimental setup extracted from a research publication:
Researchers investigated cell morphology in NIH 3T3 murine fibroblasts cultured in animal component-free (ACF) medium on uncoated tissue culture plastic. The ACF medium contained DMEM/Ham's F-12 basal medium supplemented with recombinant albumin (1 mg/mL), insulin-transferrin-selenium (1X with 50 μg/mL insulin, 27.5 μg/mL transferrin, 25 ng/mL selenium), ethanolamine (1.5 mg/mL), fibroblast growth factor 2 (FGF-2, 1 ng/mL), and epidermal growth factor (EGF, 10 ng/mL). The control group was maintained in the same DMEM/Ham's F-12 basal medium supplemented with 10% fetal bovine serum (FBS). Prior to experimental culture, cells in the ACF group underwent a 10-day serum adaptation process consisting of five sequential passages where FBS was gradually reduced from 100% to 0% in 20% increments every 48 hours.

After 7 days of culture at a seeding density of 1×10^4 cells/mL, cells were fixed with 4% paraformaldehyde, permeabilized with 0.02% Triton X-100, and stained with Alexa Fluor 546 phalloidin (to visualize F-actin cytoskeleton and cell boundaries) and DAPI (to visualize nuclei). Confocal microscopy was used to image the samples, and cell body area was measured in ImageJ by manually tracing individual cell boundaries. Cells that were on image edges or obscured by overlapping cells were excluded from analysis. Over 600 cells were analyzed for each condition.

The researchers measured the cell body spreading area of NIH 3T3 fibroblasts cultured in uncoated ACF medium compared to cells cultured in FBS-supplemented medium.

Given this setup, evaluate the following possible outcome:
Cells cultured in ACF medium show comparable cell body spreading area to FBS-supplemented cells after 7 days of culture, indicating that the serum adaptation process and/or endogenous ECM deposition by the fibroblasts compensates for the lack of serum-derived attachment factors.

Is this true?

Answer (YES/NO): NO